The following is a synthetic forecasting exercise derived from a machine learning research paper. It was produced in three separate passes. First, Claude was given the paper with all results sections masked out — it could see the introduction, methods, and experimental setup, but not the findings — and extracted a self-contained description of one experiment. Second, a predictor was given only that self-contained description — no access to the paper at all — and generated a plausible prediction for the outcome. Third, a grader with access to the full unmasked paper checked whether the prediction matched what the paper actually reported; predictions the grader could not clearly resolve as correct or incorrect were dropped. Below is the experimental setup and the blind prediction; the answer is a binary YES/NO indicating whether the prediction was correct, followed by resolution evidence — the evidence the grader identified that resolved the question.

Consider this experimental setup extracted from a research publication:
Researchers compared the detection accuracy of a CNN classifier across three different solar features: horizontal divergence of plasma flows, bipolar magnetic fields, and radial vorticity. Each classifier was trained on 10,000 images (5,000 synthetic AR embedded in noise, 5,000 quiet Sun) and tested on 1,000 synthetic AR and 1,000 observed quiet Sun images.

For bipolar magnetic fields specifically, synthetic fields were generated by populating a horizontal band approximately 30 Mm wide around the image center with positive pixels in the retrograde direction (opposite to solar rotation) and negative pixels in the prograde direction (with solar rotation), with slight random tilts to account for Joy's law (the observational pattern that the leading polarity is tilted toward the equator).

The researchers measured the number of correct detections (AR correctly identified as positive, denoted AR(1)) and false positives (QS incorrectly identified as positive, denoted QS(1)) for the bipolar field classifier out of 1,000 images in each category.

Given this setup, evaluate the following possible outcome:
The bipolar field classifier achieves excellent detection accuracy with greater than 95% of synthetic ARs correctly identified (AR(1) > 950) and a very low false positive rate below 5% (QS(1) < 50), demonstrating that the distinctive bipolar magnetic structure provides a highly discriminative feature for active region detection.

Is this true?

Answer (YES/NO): NO